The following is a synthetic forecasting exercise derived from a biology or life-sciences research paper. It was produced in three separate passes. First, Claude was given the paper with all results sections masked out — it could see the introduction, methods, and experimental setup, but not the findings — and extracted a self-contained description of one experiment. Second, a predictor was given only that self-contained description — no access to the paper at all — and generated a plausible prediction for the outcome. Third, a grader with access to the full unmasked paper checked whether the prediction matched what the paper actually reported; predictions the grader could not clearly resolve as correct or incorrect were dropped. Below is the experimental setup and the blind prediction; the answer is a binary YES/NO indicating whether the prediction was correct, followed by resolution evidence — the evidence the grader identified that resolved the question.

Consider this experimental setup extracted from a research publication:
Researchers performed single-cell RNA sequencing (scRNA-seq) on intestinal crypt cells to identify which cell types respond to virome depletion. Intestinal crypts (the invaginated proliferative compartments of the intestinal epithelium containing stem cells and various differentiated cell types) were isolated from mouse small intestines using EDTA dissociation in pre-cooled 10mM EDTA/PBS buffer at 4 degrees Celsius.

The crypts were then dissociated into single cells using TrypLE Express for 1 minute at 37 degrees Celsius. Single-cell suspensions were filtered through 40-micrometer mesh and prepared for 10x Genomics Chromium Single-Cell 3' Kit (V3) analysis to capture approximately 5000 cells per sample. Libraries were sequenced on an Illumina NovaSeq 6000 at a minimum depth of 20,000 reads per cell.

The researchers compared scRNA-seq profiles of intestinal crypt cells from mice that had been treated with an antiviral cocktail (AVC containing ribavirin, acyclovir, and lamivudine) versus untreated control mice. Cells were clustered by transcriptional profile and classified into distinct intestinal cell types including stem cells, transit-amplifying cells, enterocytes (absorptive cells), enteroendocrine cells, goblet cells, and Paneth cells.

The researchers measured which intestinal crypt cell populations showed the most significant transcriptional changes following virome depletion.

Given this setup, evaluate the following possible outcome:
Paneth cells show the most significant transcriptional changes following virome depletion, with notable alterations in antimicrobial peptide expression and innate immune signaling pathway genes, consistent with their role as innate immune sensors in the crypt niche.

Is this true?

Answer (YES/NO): NO